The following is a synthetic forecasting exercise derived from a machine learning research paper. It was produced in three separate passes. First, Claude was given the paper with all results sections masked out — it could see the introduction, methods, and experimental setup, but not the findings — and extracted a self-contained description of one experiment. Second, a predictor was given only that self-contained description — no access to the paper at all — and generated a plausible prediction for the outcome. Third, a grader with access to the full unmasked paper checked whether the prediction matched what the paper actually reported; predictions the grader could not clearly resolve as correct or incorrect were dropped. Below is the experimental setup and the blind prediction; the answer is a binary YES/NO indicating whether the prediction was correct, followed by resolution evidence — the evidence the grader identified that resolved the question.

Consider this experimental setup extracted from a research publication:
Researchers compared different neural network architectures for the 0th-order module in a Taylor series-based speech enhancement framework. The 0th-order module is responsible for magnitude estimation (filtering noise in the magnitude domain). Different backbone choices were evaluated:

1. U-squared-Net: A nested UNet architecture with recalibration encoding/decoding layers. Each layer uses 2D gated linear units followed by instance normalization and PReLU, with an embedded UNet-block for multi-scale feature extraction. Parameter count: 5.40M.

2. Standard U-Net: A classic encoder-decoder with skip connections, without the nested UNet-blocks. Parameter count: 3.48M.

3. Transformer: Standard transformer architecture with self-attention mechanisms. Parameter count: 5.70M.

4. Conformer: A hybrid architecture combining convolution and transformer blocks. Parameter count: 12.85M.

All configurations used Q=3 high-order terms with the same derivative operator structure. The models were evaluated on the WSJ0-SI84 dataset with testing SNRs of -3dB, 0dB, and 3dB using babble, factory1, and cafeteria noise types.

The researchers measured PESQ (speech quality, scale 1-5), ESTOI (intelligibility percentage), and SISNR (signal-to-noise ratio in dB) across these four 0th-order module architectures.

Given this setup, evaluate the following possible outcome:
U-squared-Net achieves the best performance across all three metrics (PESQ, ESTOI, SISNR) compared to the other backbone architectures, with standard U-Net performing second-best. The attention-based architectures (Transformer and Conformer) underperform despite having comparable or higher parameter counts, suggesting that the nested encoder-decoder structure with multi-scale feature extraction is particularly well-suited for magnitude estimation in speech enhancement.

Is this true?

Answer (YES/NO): NO